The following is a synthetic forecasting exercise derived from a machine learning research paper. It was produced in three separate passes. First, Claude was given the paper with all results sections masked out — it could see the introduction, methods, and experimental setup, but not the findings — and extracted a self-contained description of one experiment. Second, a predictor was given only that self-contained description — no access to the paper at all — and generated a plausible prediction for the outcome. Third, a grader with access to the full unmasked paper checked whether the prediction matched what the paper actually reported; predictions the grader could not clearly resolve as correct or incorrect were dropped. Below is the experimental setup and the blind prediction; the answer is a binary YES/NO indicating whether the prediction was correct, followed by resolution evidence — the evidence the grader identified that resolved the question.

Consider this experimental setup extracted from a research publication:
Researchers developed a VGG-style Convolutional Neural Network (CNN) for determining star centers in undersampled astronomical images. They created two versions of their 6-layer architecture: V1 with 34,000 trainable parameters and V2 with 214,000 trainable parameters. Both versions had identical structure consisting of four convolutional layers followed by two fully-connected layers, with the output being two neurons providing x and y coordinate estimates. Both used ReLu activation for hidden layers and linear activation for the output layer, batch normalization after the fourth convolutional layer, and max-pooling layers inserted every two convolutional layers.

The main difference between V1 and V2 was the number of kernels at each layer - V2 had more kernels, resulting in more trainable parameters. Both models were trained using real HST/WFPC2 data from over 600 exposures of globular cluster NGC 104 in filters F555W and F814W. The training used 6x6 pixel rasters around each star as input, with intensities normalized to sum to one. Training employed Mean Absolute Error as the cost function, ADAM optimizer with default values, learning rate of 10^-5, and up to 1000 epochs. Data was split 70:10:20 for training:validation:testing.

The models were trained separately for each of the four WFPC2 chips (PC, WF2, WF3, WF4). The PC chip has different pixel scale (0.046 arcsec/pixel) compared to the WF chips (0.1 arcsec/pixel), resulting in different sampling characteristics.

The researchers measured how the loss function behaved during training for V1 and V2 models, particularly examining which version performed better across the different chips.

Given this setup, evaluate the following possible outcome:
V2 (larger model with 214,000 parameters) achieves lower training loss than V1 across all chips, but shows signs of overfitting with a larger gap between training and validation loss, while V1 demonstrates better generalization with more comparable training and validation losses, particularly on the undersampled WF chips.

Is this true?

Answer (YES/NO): NO